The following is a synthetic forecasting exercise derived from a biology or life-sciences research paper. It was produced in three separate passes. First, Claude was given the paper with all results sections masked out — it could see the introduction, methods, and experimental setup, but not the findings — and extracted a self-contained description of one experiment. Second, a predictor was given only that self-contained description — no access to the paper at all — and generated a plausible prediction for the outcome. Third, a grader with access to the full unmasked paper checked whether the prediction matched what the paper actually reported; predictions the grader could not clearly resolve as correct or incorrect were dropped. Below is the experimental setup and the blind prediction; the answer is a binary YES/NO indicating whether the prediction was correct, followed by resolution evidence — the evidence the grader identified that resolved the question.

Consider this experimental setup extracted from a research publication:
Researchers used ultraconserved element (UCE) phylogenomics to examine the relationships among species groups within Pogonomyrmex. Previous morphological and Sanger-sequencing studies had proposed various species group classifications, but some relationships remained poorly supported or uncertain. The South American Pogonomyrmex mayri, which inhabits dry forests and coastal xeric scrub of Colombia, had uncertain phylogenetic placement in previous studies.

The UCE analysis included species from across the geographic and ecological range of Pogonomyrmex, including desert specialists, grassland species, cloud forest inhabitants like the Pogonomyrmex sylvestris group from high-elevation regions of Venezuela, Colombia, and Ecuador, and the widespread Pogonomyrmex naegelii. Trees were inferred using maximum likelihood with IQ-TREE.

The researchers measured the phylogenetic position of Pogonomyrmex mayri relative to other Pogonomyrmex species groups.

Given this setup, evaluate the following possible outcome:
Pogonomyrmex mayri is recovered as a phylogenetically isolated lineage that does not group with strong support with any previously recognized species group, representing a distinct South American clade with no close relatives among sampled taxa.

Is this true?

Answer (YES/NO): NO